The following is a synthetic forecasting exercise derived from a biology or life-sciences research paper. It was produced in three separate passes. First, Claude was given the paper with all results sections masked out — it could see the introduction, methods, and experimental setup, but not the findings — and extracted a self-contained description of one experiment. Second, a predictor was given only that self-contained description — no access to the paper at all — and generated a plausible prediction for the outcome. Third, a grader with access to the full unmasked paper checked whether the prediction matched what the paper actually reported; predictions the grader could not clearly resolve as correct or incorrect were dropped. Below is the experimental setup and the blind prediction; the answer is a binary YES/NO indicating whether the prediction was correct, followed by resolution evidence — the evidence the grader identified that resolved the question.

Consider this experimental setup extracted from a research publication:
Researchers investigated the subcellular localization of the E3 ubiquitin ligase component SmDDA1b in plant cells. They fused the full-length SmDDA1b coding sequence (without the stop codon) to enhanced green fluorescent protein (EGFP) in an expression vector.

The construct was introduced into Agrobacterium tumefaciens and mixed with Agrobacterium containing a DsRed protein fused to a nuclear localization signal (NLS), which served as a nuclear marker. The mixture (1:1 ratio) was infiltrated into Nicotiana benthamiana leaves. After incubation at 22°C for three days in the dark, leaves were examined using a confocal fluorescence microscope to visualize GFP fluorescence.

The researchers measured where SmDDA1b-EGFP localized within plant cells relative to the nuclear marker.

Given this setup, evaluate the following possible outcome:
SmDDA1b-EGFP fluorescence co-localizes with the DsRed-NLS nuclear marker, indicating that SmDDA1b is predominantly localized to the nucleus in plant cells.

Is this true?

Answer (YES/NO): YES